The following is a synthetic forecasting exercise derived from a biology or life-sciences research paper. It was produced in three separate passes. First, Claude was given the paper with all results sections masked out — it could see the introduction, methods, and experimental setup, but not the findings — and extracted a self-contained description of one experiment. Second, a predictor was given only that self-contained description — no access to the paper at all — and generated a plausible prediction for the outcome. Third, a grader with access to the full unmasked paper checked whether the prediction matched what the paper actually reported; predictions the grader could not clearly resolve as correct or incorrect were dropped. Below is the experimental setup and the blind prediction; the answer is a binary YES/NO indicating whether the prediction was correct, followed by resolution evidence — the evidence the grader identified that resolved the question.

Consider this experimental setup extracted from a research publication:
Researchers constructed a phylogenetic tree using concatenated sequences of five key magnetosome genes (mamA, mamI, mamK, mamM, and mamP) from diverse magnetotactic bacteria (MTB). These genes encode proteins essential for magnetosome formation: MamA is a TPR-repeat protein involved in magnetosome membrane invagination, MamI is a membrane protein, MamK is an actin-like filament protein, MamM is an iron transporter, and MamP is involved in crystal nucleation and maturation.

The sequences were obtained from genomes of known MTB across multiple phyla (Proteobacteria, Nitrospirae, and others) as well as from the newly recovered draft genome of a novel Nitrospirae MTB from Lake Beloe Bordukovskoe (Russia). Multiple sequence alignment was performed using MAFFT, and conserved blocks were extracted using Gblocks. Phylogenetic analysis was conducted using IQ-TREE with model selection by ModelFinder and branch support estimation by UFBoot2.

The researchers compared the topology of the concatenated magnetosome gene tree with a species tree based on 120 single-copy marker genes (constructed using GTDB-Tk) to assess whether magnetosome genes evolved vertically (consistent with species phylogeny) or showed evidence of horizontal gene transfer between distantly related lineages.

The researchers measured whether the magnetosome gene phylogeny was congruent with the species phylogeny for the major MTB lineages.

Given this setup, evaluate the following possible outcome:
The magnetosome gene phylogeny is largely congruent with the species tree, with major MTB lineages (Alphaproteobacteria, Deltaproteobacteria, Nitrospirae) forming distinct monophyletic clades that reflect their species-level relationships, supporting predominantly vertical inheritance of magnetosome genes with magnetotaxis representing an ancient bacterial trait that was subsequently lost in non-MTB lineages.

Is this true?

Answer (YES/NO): YES